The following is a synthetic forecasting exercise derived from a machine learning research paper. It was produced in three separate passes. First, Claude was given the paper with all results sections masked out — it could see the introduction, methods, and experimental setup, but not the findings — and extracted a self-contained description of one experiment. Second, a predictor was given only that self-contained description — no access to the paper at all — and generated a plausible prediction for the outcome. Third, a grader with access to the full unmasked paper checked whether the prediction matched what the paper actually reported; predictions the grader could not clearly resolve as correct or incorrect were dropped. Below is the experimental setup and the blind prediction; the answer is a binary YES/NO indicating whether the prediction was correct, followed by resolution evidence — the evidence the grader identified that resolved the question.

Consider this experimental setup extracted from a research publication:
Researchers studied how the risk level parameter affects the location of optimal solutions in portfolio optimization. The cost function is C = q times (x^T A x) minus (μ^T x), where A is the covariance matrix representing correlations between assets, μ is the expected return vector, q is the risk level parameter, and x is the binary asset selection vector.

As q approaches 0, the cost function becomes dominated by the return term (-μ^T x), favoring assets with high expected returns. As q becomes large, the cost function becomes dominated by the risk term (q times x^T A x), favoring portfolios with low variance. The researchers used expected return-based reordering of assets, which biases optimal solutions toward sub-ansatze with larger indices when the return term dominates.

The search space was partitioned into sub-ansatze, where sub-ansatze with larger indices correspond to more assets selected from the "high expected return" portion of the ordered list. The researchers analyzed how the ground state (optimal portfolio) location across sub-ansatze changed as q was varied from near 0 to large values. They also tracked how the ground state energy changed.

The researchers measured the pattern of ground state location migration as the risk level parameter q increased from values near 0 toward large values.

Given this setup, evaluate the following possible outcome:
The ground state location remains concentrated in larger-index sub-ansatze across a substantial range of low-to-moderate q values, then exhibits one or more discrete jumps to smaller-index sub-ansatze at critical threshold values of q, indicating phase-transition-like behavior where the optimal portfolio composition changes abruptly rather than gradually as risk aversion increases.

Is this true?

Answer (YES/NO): NO